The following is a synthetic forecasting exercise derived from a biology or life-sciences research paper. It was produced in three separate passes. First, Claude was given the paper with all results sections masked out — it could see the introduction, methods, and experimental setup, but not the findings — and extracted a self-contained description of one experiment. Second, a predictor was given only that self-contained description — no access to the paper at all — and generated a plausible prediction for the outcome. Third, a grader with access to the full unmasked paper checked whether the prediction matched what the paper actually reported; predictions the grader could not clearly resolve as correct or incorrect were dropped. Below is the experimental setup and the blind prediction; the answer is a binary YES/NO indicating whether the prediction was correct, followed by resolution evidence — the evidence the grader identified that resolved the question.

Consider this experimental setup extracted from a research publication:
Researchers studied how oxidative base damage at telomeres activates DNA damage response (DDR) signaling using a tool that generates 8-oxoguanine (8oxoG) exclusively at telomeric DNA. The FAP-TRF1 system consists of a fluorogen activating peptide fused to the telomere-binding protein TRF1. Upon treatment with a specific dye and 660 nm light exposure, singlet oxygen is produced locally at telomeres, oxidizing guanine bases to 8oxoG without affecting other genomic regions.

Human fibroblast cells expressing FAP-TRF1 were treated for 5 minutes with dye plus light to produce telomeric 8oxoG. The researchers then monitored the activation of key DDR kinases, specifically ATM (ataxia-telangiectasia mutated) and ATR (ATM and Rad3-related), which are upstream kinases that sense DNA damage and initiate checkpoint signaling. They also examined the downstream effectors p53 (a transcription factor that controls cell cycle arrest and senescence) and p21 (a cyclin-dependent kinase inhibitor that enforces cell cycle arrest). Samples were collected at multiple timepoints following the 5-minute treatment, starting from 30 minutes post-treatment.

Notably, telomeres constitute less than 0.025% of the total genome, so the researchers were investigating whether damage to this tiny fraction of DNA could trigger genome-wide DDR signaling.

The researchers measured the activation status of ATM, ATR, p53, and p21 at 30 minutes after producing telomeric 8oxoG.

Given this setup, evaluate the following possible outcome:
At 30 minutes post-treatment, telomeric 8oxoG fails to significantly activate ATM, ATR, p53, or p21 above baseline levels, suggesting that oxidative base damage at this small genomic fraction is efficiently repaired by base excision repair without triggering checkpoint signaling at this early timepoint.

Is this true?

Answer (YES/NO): NO